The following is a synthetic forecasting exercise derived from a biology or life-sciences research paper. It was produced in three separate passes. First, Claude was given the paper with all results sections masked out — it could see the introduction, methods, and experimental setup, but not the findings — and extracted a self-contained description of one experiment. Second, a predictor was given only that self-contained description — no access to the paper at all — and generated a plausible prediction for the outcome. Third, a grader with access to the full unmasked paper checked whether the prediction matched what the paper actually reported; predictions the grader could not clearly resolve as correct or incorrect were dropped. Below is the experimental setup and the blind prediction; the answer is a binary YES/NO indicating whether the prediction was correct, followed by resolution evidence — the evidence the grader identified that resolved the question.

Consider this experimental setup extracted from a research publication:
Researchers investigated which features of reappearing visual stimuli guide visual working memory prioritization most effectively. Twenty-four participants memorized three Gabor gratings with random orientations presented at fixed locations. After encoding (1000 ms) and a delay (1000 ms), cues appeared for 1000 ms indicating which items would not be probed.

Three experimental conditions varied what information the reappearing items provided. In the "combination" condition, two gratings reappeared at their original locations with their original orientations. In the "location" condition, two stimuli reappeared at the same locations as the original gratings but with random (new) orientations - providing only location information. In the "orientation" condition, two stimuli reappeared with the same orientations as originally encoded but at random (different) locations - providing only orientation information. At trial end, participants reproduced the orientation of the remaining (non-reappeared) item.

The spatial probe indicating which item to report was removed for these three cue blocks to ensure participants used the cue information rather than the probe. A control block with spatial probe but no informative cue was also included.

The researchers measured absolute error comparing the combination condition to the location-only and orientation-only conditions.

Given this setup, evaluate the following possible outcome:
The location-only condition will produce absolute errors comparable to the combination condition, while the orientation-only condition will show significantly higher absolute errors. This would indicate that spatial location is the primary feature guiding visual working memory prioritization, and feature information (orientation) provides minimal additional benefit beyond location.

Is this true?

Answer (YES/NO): NO